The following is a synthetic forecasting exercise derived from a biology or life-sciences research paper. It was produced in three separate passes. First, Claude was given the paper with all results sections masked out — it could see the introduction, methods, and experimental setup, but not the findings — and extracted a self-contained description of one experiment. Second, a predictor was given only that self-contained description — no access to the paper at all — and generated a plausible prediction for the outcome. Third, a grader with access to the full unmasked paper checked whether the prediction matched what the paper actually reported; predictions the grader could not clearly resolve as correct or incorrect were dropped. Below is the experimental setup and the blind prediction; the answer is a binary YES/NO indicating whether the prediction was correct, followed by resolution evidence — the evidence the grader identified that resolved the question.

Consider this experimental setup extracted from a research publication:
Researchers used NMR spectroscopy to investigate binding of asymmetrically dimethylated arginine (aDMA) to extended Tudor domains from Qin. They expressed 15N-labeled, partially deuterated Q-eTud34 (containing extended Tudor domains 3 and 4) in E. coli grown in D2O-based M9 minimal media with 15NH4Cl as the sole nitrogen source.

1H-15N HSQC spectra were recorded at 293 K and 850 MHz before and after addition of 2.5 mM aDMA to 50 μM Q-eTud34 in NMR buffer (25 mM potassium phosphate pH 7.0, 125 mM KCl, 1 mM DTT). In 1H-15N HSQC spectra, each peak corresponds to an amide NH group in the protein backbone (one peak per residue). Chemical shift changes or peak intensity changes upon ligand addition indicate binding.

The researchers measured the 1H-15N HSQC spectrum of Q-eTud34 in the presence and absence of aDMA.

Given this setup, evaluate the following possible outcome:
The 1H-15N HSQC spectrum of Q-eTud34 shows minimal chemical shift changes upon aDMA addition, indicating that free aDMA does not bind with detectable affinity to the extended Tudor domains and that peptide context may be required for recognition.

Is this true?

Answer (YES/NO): NO